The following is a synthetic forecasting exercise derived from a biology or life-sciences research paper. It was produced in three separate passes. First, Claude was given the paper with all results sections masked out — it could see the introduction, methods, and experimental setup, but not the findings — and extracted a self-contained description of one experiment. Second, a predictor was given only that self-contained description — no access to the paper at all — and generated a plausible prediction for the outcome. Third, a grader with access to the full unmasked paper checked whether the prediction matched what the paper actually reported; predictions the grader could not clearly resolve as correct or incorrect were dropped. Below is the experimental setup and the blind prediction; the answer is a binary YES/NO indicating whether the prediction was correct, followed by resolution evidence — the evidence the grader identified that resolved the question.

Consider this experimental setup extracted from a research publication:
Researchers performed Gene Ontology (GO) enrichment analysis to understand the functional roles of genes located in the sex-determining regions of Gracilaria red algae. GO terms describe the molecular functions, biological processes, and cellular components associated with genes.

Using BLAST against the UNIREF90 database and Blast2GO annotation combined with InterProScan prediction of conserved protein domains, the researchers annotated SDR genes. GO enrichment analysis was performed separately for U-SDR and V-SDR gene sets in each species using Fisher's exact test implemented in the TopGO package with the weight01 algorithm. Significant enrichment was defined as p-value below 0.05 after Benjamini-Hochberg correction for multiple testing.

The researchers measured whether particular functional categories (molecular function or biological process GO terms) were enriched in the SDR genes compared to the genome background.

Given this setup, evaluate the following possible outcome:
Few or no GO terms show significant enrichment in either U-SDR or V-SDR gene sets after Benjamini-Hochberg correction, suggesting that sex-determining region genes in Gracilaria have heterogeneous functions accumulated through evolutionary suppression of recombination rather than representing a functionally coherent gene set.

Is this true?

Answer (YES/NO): NO